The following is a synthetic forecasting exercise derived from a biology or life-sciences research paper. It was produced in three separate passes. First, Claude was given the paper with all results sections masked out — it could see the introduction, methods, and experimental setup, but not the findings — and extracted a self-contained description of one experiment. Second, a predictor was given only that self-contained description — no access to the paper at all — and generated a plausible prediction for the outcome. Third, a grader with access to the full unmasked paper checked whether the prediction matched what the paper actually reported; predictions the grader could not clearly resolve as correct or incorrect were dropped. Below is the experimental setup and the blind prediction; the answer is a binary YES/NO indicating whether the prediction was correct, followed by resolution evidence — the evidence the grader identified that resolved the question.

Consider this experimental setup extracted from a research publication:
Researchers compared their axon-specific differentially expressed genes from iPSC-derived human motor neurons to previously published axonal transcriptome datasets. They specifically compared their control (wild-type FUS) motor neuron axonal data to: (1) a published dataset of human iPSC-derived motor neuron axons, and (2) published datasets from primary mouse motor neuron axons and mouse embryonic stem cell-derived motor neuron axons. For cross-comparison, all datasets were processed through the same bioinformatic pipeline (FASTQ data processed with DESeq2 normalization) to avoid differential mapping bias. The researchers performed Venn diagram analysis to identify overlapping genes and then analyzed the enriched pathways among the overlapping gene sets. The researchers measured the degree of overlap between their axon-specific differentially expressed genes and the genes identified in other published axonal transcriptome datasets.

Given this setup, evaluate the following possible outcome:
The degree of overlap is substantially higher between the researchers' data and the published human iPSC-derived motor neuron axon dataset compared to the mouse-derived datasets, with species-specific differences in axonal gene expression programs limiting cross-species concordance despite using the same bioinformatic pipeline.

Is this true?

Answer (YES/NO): NO